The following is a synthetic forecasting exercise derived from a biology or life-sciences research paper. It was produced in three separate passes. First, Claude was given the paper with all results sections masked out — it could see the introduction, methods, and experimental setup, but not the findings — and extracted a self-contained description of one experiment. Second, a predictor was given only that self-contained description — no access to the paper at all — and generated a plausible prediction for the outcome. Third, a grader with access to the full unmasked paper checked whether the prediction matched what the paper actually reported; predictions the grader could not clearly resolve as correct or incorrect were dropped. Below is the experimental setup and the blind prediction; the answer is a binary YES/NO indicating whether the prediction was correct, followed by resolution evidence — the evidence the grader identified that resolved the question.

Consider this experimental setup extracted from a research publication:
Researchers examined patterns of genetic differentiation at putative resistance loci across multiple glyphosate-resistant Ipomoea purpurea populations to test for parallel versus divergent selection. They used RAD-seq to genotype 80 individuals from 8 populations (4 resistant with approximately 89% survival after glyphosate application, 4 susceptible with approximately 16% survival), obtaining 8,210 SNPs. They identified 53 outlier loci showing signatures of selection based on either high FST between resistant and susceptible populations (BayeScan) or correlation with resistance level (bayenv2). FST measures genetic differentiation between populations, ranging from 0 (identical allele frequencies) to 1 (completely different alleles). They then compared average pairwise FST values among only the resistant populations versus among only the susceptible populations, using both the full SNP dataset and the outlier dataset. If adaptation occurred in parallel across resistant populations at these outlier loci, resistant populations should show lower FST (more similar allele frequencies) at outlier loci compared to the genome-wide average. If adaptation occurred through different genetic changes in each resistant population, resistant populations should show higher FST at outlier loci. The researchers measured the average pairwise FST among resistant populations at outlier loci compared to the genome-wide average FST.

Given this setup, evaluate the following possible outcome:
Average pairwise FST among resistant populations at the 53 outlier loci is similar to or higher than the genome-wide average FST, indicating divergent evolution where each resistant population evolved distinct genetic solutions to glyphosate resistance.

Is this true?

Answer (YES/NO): YES